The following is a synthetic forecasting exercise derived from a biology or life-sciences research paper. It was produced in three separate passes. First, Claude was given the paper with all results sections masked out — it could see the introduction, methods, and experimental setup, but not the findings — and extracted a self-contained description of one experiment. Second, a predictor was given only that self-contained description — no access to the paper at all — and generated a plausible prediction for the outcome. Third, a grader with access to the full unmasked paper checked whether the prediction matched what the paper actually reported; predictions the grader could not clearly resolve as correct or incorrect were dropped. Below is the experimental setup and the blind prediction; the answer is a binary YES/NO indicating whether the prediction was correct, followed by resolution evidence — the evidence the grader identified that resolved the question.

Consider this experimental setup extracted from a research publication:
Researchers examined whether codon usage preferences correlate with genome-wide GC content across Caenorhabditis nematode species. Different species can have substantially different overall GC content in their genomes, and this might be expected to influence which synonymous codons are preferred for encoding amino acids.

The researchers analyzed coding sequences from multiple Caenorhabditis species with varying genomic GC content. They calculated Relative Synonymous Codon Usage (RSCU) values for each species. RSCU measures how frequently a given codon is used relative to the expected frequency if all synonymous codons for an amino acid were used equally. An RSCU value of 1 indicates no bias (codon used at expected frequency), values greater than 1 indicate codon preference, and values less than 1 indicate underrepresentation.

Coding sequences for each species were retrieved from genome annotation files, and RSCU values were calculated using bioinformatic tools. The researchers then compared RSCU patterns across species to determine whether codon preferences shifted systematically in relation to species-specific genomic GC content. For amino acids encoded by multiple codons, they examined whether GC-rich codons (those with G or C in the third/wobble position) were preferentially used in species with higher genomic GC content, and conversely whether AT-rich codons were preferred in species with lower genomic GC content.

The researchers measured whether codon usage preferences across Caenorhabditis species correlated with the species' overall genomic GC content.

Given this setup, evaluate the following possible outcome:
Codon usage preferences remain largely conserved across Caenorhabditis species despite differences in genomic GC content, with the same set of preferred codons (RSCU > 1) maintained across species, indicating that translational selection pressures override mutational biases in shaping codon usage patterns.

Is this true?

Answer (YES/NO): NO